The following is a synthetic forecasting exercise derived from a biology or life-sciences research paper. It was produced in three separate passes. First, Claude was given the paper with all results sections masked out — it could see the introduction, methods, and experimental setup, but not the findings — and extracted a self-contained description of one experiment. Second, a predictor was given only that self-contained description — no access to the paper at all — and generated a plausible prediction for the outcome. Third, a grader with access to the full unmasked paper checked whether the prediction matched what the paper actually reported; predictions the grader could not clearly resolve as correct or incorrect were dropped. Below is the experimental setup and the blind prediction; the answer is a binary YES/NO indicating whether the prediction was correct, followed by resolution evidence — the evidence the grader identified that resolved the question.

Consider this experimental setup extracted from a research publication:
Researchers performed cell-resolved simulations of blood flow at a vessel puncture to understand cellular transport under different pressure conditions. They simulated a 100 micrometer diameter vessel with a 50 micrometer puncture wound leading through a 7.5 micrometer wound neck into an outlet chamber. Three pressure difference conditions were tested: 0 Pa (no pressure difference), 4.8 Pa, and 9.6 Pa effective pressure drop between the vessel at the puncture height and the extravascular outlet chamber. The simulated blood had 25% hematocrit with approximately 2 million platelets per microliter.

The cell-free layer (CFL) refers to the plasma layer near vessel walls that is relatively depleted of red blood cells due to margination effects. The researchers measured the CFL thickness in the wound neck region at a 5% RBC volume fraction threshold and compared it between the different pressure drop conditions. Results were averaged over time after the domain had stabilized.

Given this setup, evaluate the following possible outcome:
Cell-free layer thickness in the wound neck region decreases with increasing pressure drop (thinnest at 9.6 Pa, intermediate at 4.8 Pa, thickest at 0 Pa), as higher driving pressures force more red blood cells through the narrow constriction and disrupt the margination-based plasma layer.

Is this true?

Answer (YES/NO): NO